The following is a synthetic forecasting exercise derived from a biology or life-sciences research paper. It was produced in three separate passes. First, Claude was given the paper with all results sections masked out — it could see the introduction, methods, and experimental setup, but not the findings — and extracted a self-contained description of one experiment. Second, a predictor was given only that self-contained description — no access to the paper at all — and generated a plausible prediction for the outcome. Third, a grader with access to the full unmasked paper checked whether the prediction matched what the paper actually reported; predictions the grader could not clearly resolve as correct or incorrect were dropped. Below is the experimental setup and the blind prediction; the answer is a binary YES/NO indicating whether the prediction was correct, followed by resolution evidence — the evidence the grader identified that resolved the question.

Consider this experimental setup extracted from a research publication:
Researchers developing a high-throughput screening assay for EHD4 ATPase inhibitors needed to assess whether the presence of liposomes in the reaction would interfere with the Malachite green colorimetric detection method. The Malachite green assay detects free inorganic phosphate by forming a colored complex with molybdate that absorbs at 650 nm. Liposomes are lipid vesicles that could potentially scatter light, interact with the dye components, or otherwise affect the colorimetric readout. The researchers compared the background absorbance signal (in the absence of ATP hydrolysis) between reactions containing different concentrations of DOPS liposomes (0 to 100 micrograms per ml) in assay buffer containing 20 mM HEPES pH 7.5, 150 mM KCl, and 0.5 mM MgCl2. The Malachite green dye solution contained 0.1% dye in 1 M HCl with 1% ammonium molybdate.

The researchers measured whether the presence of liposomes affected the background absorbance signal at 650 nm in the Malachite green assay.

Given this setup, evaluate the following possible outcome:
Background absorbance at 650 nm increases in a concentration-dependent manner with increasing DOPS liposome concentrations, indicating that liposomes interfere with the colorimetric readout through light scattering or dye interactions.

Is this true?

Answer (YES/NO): NO